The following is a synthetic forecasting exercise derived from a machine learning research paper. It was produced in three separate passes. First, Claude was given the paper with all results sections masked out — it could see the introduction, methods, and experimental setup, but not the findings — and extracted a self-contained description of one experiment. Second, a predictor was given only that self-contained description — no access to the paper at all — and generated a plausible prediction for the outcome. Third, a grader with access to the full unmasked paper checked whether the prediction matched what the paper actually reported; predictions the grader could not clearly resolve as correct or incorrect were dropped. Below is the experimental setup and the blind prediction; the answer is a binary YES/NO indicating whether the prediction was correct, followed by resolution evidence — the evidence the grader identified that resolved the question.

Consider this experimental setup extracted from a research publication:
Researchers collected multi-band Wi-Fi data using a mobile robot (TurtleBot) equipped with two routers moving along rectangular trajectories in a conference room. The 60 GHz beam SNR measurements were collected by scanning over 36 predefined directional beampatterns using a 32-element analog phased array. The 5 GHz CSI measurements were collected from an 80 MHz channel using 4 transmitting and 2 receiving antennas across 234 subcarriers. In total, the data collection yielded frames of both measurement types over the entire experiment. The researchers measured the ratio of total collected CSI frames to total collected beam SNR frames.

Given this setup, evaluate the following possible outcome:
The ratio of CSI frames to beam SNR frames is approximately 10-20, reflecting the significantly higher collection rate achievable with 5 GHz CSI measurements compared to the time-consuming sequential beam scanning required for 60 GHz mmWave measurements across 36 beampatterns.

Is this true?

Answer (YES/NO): NO